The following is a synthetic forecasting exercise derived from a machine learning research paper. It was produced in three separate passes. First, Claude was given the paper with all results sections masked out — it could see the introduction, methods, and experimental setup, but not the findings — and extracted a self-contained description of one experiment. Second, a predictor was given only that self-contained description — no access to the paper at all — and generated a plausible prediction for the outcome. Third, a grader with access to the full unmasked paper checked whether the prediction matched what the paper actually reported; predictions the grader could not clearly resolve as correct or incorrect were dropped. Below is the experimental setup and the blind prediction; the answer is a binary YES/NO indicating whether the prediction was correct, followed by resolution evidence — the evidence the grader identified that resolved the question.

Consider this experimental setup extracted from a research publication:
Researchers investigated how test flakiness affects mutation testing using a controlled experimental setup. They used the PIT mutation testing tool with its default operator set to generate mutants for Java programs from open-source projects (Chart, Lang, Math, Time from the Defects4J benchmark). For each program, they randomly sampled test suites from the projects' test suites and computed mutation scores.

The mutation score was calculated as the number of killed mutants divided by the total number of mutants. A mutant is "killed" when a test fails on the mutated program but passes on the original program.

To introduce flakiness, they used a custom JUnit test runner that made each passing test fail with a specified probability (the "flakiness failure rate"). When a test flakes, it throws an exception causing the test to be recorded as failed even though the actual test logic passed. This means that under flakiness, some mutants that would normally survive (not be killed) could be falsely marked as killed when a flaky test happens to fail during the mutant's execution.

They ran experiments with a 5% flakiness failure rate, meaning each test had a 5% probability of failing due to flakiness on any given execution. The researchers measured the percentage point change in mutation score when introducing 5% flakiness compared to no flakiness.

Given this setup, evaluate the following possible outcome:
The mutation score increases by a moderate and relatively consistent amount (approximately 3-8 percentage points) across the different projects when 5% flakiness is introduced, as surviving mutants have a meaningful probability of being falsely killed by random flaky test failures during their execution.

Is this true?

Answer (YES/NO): NO